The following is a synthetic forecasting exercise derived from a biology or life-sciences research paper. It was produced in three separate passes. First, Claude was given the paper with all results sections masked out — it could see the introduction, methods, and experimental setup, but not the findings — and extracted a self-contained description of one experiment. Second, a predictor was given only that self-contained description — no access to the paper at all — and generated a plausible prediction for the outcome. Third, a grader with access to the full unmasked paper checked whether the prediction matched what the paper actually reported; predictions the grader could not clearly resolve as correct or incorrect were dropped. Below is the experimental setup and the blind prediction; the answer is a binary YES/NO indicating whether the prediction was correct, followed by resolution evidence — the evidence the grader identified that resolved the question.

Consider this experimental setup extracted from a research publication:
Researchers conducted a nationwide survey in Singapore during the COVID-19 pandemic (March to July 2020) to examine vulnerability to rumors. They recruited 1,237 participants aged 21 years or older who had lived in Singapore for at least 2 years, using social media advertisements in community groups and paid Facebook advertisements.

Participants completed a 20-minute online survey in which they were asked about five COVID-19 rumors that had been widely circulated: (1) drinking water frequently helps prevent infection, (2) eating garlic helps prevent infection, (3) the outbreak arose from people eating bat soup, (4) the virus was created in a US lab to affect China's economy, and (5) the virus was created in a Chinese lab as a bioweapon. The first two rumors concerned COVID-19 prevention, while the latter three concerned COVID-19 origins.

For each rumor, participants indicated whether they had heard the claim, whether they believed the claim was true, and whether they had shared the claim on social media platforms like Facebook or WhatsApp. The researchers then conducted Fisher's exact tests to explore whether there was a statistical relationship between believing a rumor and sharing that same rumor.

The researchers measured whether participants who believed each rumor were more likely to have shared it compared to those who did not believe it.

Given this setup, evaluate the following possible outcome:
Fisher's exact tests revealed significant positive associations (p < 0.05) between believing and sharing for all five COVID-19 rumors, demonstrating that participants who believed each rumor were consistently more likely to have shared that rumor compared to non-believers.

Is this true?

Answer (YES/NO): NO